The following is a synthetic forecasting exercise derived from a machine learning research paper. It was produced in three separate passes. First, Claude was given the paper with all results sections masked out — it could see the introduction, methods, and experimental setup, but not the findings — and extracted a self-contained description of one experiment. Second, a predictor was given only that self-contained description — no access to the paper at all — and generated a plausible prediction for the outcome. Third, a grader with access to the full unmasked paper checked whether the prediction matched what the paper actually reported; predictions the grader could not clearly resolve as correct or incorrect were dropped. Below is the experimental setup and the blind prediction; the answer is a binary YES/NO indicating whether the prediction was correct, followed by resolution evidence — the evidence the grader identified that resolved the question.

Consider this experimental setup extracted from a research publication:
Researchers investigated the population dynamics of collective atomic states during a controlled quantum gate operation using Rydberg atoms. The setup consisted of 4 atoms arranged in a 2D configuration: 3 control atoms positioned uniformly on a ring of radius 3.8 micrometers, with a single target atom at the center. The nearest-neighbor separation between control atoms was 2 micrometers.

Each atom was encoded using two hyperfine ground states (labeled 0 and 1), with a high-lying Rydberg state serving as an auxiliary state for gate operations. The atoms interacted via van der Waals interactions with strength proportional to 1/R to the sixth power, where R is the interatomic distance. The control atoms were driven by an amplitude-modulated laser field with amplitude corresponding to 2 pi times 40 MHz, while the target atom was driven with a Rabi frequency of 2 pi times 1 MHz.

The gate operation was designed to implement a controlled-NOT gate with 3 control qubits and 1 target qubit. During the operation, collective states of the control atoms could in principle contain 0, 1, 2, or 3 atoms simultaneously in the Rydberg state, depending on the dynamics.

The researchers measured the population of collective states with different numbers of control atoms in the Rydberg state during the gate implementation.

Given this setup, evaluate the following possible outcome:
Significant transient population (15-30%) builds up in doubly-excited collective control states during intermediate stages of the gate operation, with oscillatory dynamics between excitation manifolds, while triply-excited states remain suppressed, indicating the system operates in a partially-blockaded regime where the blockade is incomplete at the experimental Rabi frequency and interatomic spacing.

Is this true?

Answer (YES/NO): NO